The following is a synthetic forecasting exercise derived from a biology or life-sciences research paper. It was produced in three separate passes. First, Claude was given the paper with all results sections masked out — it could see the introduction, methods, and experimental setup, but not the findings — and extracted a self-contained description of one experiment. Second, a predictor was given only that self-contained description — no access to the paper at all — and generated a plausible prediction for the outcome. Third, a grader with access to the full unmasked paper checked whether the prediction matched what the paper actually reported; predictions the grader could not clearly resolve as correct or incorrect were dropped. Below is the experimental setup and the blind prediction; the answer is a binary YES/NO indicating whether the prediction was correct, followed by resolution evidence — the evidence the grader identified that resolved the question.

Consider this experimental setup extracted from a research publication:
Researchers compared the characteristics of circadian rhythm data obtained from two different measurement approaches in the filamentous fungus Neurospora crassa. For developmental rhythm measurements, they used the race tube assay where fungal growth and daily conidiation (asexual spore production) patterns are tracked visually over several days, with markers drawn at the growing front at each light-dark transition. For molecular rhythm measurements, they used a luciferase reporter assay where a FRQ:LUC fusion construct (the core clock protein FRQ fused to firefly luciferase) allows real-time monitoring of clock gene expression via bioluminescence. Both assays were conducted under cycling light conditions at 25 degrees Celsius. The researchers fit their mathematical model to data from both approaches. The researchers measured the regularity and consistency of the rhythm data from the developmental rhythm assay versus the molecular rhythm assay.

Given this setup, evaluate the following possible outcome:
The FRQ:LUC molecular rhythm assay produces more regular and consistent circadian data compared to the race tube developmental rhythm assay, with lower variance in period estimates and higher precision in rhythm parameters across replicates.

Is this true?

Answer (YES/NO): NO